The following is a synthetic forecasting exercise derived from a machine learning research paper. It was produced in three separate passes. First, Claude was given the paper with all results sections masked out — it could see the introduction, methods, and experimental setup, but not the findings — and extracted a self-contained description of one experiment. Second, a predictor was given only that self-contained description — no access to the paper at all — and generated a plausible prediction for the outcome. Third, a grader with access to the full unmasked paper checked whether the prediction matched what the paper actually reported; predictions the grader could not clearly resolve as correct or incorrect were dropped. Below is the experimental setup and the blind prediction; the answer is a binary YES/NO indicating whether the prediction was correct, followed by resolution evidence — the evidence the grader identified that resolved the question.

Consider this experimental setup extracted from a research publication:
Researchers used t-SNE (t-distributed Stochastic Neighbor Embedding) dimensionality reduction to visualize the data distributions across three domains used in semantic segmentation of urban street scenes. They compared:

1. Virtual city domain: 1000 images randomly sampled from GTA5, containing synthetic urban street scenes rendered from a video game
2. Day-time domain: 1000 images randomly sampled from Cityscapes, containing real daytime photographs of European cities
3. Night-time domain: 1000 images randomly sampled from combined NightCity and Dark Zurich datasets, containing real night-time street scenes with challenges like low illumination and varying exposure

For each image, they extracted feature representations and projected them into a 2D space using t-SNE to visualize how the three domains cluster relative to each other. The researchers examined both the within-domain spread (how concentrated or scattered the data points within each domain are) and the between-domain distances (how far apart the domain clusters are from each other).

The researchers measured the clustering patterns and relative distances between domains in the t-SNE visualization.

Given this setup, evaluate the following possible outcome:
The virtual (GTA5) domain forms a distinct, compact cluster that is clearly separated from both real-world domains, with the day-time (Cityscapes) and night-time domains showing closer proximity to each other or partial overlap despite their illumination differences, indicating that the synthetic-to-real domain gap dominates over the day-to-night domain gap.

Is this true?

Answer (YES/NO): NO